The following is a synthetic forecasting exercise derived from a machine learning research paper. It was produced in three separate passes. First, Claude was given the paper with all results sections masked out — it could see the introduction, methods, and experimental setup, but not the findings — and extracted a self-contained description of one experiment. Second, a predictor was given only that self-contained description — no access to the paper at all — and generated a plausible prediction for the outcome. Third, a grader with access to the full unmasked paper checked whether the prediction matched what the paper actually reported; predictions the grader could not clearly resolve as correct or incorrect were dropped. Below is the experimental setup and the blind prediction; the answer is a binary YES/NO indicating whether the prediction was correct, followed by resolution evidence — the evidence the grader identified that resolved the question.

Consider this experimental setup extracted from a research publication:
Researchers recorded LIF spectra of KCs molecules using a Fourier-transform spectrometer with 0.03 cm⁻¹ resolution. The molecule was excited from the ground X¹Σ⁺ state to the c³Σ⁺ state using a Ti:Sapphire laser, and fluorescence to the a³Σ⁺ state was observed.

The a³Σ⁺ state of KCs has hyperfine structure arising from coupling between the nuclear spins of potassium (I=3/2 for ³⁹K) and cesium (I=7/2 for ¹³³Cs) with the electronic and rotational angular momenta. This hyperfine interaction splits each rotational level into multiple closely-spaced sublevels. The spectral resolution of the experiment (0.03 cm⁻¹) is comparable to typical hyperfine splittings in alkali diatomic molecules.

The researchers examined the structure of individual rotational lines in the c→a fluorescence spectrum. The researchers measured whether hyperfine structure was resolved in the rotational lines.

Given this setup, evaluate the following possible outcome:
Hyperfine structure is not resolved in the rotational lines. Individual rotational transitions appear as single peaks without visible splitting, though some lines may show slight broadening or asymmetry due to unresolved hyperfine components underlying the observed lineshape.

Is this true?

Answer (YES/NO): NO